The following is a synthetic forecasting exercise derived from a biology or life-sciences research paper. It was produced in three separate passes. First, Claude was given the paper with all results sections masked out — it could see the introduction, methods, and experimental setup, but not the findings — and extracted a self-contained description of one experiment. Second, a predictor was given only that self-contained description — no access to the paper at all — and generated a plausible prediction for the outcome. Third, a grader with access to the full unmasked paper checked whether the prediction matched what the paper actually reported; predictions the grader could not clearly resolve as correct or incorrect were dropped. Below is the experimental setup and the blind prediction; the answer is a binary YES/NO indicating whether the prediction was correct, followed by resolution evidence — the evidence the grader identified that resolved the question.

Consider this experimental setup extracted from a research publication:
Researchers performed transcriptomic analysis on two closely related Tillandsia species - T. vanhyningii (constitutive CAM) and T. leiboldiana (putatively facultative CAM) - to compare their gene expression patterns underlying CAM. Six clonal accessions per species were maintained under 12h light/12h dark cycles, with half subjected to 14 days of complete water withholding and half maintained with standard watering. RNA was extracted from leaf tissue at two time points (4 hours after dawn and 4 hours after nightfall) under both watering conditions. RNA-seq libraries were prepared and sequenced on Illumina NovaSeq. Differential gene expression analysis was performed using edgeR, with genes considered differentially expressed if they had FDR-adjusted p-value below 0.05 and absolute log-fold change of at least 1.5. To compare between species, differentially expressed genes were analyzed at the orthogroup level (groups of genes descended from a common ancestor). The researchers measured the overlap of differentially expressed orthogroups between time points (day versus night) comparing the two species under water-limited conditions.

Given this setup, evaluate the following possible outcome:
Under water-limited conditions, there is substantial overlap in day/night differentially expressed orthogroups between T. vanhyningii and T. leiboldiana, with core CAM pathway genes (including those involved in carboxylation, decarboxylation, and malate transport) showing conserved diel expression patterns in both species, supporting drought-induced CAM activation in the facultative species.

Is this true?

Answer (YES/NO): NO